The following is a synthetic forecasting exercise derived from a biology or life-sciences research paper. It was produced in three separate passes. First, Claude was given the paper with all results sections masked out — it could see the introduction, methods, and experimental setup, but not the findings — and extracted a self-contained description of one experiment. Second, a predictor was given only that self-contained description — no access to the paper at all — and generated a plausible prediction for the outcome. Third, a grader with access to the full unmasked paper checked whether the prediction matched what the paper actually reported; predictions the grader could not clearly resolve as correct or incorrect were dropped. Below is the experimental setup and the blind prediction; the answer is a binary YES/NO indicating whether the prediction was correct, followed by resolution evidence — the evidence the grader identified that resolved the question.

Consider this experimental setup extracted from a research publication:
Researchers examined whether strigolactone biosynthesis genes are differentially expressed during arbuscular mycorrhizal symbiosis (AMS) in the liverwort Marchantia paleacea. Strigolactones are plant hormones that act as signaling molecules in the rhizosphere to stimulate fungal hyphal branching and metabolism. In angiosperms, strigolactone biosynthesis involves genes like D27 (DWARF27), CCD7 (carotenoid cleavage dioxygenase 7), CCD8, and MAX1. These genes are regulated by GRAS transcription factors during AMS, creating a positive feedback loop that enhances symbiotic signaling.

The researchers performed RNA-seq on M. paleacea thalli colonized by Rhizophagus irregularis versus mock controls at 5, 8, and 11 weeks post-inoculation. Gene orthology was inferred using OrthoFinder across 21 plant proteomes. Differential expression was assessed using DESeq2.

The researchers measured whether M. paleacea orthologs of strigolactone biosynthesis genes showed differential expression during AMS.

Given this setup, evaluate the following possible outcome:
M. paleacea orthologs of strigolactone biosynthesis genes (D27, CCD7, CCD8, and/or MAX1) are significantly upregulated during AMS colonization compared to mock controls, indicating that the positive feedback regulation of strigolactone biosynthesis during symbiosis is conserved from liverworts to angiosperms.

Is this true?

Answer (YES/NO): YES